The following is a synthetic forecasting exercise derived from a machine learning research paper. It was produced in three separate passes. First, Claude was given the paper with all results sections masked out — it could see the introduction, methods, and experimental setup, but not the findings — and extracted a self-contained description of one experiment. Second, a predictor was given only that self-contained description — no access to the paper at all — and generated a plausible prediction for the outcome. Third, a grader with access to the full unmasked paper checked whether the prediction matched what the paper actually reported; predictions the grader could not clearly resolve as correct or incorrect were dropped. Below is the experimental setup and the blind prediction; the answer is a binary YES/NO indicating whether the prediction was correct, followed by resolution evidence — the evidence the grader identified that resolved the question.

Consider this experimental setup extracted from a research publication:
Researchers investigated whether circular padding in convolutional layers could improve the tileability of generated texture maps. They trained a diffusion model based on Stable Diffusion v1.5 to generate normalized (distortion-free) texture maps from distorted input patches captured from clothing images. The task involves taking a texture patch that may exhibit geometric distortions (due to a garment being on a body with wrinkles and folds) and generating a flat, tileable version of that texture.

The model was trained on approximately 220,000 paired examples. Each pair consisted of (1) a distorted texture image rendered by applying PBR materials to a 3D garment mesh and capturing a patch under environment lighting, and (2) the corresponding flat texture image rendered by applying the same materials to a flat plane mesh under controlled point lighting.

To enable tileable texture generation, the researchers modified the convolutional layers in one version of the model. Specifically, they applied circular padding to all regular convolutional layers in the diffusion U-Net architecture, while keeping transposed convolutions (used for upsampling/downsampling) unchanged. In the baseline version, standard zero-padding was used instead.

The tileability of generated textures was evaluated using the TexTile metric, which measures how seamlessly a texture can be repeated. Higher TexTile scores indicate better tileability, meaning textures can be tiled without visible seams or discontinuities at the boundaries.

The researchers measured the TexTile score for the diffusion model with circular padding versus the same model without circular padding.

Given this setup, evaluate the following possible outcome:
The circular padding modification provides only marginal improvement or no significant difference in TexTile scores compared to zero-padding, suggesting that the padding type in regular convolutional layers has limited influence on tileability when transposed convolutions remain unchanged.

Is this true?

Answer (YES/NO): NO